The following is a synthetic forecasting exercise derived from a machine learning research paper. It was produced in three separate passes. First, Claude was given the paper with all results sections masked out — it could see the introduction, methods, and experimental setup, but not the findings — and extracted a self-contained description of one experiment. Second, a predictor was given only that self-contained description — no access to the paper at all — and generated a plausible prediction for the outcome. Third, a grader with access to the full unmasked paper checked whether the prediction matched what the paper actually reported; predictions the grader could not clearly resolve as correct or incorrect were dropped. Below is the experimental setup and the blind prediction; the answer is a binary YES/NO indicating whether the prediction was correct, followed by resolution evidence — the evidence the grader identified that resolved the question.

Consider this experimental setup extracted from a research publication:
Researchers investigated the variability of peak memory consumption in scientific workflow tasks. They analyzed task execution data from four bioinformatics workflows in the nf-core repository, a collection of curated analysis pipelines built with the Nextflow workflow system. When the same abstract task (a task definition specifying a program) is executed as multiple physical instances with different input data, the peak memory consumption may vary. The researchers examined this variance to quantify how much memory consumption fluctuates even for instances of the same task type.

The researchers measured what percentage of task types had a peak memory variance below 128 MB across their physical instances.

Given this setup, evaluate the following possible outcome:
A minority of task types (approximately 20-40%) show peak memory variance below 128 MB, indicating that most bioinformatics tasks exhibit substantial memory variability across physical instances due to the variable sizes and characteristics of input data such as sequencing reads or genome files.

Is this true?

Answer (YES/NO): NO